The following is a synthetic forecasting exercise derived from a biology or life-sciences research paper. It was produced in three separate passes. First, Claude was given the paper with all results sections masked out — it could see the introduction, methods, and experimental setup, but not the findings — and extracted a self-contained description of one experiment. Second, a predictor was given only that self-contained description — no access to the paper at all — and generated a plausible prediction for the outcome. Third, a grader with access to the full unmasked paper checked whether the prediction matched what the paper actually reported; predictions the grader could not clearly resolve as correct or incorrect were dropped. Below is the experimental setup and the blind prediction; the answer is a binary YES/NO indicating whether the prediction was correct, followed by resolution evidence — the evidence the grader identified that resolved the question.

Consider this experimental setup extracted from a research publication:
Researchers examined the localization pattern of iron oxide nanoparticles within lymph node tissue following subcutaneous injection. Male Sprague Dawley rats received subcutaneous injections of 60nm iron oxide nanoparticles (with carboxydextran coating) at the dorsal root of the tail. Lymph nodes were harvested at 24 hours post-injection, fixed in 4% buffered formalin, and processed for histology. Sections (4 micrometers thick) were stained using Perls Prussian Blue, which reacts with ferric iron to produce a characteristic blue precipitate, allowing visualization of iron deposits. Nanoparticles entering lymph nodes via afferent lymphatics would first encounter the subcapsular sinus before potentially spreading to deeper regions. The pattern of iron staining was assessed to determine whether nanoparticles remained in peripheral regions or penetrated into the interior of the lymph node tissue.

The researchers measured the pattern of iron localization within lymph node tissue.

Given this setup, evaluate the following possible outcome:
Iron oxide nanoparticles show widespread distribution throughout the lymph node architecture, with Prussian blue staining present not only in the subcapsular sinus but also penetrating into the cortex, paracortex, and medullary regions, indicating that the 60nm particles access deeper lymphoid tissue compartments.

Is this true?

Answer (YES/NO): NO